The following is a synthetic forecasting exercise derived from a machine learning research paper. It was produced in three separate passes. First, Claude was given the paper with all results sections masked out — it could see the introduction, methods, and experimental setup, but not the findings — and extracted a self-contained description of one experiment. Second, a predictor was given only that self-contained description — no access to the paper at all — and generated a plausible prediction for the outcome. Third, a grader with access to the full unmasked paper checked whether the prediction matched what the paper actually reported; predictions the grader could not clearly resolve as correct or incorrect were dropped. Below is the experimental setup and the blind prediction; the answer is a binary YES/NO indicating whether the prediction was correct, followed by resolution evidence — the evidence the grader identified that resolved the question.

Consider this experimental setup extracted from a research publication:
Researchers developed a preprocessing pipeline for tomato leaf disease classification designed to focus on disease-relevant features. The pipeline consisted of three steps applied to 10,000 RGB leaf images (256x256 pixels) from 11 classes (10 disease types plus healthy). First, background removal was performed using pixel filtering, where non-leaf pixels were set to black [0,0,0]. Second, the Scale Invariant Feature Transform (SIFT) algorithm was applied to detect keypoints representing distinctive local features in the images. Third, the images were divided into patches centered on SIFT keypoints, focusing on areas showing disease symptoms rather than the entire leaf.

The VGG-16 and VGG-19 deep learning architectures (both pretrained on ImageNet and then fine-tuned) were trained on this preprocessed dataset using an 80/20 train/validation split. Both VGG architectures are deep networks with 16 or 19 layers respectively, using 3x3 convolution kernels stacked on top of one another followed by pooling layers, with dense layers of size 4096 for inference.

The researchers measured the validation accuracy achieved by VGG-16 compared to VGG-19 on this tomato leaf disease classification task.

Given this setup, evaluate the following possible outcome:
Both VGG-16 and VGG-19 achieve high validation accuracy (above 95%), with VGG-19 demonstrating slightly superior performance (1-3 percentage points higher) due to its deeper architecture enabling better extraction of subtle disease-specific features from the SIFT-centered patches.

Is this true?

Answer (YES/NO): NO